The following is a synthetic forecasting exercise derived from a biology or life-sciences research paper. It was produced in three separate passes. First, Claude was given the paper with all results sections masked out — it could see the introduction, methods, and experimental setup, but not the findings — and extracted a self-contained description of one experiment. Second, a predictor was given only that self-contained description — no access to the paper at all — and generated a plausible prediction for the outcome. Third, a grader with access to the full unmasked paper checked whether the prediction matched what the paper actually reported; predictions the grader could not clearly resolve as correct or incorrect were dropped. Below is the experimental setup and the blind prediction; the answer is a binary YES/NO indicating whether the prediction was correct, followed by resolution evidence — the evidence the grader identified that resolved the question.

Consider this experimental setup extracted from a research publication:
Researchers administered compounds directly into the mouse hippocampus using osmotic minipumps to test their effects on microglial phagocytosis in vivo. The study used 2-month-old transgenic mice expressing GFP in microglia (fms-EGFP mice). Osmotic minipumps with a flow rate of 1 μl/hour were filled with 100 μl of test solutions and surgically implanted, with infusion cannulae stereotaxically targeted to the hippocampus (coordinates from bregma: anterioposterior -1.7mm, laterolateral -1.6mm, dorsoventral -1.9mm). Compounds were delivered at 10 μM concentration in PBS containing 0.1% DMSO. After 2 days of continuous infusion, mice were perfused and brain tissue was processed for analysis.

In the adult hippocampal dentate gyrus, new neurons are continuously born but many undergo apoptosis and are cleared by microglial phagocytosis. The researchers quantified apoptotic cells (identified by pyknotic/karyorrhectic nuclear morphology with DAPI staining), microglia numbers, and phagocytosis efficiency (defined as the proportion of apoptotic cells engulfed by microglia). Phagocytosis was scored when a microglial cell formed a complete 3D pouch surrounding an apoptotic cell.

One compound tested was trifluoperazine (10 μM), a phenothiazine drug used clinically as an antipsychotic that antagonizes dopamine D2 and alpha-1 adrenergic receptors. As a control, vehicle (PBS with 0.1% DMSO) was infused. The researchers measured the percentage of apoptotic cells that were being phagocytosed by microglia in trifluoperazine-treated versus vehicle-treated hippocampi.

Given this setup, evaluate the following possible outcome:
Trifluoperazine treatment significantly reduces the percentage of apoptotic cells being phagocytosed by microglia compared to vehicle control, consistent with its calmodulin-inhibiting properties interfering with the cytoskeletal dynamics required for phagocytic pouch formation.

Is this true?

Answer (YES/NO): YES